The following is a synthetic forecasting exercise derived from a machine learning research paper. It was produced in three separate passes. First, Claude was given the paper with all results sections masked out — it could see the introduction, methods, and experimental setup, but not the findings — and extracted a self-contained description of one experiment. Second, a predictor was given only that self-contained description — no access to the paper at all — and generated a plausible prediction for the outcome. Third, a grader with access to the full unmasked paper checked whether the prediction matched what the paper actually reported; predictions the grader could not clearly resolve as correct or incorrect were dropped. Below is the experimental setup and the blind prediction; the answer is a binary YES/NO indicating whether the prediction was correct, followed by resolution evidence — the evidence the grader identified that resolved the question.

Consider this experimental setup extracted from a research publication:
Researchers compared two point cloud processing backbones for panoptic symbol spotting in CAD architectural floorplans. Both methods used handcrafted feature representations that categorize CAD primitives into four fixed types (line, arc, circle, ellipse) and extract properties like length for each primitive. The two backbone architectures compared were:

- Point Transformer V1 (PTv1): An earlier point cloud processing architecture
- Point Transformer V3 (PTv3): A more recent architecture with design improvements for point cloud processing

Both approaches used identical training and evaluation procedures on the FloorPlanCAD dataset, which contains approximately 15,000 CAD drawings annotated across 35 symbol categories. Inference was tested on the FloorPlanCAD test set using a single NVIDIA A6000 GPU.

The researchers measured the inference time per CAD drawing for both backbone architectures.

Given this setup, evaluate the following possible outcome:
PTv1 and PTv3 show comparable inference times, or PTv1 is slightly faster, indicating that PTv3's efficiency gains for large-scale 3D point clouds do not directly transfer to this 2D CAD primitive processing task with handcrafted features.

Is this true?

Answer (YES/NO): NO